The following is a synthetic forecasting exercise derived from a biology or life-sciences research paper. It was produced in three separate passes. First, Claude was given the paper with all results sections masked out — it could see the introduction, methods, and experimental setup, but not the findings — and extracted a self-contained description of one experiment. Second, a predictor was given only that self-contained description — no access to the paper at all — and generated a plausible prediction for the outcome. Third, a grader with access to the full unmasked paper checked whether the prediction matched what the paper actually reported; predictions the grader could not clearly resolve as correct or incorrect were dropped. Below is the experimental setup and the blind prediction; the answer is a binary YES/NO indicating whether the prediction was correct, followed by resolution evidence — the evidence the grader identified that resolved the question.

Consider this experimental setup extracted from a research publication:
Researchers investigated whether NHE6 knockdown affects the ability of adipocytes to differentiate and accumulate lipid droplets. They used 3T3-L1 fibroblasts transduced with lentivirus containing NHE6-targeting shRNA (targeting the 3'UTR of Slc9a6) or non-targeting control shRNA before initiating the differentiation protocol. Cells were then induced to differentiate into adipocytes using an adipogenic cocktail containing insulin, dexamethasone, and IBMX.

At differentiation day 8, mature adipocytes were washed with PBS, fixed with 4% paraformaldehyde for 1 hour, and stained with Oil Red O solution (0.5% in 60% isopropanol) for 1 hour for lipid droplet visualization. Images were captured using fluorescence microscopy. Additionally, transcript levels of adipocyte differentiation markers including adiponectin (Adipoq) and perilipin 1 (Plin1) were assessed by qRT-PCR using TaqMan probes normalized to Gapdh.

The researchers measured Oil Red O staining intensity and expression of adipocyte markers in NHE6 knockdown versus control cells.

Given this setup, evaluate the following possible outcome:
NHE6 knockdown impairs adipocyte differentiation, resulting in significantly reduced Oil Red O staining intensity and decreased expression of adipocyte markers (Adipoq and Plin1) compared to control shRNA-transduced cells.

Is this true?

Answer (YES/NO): NO